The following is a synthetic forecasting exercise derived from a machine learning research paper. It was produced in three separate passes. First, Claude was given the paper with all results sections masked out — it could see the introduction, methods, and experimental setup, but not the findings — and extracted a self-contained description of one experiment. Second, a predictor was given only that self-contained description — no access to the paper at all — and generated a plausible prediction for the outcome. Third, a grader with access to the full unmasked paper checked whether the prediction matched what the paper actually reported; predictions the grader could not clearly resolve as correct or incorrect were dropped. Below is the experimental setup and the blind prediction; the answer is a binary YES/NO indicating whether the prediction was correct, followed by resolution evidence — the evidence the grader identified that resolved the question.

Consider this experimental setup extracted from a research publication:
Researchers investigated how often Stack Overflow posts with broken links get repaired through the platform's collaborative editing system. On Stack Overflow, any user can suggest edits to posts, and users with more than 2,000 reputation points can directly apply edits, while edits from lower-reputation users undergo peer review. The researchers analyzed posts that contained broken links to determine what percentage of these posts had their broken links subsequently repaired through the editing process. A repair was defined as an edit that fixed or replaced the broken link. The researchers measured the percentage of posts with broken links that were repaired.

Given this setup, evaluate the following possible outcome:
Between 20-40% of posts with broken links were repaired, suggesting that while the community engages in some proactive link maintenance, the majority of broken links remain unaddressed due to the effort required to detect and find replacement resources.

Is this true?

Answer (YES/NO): NO